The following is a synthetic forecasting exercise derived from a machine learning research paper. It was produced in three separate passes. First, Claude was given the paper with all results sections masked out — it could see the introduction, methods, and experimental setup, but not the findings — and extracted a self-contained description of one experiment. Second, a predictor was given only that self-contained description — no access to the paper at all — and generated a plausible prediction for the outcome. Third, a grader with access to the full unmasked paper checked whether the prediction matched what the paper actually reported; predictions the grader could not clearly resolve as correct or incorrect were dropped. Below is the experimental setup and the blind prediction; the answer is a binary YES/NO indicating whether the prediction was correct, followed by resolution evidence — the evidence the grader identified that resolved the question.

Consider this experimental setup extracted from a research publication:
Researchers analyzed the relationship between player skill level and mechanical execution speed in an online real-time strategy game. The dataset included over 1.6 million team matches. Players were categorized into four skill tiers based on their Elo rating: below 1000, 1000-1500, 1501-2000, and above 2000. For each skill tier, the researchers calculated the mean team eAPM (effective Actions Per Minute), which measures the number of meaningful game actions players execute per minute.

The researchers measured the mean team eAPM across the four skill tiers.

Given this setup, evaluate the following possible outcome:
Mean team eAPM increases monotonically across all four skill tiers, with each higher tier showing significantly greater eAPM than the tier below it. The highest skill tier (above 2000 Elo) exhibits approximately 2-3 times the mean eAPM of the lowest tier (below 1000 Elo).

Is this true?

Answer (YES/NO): NO